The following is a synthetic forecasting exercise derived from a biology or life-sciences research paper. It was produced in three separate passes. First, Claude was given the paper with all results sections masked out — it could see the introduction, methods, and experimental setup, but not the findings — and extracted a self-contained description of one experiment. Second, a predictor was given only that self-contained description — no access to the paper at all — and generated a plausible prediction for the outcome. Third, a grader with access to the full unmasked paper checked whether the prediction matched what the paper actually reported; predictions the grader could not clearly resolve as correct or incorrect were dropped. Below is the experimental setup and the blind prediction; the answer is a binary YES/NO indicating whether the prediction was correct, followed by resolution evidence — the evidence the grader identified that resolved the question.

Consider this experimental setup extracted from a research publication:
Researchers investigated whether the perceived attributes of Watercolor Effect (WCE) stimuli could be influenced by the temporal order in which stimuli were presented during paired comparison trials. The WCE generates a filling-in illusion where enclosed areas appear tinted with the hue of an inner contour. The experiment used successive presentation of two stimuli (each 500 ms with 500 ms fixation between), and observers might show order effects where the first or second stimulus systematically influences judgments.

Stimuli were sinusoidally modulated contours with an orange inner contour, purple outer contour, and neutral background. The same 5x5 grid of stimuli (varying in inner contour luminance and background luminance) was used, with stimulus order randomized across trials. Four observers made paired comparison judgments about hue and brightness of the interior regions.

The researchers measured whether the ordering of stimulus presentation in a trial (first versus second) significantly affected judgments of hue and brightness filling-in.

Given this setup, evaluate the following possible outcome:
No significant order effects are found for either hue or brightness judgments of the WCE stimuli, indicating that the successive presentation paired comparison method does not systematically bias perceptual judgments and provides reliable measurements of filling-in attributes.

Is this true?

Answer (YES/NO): YES